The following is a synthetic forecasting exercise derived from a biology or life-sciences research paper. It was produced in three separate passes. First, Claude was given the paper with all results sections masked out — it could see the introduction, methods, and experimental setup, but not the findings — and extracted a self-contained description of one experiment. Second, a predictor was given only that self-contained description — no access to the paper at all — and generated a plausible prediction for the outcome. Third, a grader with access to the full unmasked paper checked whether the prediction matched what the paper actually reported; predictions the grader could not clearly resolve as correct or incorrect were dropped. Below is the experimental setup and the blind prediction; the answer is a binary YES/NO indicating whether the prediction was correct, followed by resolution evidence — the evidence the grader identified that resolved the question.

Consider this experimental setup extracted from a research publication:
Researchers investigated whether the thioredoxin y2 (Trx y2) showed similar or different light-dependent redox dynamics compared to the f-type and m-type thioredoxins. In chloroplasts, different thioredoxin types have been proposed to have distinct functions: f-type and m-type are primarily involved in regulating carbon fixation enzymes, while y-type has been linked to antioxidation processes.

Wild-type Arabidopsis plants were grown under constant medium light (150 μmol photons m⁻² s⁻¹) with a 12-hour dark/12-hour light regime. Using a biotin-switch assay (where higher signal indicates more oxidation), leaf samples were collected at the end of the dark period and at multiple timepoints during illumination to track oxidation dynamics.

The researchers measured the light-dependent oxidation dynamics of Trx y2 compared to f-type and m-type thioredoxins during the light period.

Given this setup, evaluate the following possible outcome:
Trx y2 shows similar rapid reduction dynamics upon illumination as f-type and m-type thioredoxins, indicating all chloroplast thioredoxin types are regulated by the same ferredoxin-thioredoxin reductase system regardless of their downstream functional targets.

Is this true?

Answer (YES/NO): NO